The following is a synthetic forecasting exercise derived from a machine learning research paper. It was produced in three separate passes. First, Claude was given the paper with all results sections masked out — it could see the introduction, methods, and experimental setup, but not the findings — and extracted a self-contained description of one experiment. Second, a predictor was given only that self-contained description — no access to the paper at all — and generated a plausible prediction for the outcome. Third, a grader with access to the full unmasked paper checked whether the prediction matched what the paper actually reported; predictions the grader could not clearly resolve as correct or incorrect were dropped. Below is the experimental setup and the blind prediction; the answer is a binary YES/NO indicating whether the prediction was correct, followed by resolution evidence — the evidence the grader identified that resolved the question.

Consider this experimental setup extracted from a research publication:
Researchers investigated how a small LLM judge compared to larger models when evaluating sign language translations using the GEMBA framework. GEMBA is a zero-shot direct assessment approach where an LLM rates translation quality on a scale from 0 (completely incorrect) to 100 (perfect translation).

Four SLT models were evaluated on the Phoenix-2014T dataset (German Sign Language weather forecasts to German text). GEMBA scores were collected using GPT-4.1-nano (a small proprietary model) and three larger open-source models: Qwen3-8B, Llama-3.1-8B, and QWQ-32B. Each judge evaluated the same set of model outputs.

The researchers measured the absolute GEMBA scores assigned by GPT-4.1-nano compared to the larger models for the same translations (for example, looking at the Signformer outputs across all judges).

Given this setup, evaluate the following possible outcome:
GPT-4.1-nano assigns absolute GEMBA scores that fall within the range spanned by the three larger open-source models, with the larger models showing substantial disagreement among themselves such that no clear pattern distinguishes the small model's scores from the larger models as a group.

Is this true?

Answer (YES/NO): NO